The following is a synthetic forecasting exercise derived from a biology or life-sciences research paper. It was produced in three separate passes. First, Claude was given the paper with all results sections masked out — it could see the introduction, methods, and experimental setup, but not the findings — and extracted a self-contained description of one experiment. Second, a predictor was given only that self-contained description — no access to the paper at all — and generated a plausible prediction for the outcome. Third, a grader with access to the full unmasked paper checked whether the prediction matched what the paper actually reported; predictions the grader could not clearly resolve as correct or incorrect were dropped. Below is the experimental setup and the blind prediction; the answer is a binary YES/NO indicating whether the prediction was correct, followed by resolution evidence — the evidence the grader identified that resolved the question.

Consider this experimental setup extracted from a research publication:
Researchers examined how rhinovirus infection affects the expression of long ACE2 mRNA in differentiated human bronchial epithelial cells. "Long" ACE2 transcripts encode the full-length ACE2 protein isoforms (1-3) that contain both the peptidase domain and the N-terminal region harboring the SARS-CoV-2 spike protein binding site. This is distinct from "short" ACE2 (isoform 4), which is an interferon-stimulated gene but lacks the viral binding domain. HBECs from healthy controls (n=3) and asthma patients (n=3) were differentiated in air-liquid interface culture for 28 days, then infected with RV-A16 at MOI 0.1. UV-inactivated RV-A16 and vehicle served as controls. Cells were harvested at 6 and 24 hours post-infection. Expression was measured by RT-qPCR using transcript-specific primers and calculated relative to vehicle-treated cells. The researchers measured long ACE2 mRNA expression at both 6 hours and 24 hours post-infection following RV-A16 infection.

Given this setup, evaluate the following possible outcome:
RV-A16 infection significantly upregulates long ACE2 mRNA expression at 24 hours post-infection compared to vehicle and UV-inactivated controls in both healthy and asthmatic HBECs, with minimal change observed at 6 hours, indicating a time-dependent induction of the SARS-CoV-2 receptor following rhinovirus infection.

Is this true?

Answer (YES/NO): NO